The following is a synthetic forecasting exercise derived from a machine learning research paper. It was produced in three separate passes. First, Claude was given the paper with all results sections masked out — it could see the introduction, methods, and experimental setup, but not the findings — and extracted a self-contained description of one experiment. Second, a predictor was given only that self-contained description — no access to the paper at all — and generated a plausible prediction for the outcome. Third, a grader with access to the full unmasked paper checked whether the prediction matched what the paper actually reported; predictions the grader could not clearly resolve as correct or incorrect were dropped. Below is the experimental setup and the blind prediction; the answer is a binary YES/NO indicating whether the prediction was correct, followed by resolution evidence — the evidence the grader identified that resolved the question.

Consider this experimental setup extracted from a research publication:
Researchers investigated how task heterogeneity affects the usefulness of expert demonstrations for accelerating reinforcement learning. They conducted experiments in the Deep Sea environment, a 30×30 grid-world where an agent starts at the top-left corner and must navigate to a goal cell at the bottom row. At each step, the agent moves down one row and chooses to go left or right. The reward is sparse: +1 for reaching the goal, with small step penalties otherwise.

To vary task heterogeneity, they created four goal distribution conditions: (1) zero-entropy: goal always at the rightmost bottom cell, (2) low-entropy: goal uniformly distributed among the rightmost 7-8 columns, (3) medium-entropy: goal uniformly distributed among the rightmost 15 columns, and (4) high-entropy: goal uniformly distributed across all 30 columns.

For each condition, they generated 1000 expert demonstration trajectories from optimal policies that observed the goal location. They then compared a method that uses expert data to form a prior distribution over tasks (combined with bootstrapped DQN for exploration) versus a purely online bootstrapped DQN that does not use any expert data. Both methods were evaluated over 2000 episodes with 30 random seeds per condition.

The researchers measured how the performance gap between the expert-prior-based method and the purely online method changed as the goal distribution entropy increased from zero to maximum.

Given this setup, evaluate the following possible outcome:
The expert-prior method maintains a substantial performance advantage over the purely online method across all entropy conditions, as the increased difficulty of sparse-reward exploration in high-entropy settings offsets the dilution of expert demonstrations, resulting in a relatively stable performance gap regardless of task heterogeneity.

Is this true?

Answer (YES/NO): NO